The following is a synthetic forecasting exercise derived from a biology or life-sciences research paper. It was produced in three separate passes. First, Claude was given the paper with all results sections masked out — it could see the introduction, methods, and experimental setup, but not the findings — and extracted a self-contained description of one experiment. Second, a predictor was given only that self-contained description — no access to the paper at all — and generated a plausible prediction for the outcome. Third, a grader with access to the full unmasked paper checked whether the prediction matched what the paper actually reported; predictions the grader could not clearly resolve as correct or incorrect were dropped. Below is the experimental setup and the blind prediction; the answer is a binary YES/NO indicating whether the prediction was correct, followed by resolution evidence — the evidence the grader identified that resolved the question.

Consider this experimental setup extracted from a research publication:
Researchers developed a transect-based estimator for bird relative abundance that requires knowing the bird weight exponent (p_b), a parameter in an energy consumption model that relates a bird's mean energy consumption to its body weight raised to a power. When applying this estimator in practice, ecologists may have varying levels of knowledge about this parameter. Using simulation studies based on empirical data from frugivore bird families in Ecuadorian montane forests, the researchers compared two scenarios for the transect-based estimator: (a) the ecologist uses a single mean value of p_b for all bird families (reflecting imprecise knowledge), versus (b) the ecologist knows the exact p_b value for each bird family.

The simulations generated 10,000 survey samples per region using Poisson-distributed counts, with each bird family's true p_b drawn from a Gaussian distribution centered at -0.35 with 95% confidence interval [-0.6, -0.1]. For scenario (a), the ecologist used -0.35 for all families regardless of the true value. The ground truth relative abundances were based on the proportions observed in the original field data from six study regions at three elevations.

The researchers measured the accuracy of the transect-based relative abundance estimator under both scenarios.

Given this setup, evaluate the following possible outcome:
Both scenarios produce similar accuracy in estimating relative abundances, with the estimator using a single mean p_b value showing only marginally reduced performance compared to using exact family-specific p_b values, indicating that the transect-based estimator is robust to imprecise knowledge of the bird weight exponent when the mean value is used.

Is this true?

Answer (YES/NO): NO